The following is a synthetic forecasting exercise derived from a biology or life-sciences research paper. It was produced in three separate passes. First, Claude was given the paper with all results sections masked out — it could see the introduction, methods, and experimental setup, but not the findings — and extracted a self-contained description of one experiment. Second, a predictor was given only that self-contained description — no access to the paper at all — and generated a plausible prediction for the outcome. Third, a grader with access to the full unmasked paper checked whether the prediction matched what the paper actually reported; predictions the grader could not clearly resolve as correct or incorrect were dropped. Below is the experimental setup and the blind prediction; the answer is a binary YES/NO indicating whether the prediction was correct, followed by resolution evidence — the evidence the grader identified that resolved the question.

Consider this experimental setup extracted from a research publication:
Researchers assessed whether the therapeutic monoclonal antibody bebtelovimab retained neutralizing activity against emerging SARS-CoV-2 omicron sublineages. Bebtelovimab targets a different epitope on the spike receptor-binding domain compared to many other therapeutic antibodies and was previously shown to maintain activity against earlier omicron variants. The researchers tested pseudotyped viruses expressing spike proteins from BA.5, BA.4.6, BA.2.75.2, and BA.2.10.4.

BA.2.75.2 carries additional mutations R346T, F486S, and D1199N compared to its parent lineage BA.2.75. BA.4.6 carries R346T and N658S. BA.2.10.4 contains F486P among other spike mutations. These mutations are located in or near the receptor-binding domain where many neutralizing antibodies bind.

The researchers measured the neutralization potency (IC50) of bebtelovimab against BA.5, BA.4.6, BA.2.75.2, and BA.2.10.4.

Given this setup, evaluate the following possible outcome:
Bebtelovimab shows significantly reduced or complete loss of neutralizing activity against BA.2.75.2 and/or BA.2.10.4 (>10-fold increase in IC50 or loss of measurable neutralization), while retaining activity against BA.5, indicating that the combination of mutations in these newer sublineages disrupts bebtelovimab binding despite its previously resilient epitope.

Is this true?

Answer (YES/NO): NO